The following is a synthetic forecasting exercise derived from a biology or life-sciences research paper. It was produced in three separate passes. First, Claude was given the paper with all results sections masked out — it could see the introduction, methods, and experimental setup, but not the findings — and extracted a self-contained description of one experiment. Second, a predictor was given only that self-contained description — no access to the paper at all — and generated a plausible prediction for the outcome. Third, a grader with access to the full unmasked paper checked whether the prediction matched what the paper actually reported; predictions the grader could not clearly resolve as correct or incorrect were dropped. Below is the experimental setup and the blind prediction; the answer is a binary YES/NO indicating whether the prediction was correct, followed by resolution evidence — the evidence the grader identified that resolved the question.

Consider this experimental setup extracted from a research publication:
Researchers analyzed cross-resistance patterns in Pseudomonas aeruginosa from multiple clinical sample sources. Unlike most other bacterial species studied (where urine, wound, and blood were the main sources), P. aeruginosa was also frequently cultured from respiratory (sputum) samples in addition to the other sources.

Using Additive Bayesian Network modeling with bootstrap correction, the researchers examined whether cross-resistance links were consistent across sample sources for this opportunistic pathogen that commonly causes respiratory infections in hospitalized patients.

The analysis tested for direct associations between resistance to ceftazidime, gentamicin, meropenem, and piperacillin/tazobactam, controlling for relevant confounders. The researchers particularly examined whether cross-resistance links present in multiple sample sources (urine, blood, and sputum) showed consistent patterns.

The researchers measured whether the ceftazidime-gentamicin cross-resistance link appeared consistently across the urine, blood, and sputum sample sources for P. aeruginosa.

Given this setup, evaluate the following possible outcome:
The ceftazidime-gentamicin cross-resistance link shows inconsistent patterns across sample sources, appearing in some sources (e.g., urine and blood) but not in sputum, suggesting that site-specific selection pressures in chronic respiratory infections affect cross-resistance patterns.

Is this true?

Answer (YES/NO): NO